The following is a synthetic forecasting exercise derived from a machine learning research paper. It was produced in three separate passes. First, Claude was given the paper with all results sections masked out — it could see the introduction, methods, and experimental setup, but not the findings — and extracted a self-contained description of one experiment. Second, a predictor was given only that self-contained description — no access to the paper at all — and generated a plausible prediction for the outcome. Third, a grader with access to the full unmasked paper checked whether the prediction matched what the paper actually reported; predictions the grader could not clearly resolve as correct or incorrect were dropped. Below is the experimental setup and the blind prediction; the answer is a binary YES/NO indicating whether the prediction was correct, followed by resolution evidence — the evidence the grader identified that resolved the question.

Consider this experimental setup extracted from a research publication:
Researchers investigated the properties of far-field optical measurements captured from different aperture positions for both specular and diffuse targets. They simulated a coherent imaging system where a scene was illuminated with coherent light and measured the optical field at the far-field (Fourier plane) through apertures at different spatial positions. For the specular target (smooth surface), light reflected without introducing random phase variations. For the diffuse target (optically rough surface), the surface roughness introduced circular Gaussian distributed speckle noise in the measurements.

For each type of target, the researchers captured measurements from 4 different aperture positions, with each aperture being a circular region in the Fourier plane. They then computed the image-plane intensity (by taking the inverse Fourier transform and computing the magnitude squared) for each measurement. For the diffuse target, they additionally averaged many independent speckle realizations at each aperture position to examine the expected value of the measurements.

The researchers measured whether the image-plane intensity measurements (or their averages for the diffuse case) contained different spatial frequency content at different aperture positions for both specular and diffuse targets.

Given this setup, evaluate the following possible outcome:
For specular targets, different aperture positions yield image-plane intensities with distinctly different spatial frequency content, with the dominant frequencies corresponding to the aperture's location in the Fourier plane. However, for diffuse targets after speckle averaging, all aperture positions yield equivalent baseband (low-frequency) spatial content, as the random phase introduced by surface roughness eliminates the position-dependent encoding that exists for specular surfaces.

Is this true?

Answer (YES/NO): YES